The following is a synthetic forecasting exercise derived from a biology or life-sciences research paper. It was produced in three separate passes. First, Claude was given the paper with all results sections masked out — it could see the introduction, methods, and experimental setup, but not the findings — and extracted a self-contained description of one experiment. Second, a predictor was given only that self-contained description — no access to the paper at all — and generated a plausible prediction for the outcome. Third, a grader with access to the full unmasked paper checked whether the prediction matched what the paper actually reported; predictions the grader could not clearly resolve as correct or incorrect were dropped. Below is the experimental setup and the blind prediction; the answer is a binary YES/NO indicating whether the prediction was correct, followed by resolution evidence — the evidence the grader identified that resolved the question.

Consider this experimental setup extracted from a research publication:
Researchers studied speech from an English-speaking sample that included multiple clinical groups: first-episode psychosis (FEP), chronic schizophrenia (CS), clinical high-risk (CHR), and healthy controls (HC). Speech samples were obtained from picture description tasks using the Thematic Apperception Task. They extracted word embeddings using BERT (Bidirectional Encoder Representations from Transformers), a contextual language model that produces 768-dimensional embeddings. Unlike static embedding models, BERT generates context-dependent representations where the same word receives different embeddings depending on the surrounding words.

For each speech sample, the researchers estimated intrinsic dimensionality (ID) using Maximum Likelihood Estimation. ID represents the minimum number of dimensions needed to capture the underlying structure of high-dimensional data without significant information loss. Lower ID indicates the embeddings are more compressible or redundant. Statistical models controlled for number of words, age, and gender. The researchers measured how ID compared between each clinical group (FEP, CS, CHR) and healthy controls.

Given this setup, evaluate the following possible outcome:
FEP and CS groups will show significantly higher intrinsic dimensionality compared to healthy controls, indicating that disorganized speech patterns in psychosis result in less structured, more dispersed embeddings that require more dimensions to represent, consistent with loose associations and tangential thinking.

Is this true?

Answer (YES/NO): NO